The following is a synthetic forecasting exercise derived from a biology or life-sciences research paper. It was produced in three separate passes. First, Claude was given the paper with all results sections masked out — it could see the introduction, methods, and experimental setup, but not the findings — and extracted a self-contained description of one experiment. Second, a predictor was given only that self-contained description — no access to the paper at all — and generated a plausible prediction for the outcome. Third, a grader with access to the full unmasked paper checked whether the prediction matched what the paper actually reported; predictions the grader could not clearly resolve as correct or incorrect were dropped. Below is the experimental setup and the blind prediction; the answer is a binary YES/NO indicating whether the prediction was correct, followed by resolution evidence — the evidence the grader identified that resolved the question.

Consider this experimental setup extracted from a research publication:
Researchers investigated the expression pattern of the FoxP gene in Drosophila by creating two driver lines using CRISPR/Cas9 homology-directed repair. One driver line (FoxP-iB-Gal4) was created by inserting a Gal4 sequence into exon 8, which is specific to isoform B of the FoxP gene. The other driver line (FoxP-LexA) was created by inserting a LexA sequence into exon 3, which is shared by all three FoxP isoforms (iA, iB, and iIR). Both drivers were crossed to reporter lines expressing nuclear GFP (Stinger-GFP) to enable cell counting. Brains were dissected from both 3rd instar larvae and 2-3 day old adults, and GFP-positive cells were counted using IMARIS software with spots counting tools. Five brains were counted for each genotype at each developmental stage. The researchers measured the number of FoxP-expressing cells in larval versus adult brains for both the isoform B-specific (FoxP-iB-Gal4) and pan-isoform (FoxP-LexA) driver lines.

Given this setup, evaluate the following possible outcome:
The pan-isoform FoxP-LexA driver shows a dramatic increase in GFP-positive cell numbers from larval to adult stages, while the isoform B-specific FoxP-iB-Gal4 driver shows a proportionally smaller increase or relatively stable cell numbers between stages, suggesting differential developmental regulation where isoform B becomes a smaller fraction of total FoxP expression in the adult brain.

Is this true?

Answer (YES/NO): NO